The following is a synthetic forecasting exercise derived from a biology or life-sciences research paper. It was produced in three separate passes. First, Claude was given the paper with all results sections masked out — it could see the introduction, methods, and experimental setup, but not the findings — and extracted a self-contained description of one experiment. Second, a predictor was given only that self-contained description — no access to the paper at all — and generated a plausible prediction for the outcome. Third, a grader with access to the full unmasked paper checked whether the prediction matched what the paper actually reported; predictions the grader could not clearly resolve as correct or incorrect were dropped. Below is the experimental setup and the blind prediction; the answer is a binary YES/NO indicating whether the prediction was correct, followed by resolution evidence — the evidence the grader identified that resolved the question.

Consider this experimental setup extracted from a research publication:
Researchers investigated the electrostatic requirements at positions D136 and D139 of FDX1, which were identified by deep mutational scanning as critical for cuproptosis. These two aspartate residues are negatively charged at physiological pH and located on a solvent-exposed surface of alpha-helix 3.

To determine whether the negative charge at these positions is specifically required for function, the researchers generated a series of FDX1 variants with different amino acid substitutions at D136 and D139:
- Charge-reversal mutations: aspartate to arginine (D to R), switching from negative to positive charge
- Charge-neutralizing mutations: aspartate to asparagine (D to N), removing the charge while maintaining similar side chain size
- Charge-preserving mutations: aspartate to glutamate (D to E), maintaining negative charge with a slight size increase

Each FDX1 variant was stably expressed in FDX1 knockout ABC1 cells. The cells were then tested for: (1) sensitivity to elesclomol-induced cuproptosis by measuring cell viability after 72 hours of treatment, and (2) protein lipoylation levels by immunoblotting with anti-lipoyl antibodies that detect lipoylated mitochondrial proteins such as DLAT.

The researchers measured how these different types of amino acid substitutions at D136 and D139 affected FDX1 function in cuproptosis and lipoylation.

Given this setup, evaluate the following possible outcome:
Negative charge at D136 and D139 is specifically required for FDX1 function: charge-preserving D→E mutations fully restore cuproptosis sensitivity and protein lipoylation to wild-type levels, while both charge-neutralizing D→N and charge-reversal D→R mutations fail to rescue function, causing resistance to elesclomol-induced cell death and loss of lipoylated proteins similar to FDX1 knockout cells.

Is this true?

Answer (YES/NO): NO